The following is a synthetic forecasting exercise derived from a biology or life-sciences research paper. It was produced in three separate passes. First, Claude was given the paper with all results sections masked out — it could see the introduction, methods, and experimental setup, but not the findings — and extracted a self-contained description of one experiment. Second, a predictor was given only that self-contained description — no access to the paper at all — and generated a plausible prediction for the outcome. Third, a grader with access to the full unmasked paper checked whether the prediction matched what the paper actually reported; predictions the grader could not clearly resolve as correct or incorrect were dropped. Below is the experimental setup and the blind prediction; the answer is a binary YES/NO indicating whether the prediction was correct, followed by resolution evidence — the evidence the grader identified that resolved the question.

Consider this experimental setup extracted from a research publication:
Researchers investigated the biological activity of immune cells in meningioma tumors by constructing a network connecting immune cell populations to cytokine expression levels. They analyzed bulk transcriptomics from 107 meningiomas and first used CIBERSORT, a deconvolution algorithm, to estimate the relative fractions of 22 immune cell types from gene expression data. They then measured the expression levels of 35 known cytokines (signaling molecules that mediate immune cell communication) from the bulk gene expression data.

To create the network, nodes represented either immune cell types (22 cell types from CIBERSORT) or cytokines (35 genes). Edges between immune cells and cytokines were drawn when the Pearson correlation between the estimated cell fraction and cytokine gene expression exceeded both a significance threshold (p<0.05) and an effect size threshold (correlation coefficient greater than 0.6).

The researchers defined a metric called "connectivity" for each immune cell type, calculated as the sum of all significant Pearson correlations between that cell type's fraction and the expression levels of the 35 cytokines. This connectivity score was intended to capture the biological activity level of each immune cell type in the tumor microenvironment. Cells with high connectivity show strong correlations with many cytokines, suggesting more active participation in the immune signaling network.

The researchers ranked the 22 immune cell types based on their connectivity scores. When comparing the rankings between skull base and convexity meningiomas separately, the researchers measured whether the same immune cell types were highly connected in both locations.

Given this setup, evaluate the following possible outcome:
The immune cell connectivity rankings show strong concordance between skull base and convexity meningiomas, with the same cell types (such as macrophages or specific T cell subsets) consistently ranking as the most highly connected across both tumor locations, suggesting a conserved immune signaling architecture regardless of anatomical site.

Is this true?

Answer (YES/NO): NO